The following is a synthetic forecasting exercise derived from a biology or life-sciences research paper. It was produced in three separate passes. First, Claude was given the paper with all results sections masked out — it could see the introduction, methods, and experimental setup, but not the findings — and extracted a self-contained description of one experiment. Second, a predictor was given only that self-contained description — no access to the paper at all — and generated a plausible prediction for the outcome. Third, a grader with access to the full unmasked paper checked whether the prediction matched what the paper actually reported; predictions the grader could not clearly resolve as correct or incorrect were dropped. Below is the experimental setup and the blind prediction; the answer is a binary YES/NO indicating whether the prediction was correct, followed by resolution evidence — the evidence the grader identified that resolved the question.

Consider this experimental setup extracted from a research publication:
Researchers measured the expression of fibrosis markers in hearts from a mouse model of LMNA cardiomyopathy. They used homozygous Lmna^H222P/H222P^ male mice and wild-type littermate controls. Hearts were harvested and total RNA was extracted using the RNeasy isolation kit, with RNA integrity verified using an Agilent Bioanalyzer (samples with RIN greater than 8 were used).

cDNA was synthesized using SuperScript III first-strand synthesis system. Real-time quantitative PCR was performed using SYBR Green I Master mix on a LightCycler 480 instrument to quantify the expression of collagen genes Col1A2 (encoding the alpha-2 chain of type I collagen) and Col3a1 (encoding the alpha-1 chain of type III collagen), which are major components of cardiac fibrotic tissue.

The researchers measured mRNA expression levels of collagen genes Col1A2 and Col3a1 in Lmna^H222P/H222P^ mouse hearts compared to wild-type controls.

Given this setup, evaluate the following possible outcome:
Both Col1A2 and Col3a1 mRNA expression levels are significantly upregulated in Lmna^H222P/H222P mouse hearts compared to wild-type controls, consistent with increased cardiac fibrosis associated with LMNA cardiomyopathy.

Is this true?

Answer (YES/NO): YES